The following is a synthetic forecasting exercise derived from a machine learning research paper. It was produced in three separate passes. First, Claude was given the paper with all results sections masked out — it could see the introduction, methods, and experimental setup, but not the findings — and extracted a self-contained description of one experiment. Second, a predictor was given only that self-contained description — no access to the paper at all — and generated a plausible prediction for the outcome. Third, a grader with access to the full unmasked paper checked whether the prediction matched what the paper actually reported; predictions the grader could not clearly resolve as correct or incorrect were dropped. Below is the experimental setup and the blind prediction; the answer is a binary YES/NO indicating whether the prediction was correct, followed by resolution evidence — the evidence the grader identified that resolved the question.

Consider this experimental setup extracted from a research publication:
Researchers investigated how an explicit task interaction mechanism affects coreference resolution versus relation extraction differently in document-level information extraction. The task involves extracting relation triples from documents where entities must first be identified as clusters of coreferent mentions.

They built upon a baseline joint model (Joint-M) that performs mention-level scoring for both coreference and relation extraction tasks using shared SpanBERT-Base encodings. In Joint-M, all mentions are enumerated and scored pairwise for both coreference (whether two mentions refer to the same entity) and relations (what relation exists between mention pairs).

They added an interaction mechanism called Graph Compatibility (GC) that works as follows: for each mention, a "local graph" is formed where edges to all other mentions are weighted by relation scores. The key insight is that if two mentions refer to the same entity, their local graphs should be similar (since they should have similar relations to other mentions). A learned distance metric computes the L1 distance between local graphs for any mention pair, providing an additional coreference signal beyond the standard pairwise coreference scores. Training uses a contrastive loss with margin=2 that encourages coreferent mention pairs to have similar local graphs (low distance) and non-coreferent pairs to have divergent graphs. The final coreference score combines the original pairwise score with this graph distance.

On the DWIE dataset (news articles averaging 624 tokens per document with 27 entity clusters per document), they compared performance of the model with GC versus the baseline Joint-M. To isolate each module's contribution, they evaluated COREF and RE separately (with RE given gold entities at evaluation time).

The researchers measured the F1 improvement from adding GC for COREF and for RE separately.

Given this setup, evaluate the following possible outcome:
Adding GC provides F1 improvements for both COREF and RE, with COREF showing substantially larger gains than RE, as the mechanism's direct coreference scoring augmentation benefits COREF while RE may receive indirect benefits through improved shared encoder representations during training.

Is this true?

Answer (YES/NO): NO